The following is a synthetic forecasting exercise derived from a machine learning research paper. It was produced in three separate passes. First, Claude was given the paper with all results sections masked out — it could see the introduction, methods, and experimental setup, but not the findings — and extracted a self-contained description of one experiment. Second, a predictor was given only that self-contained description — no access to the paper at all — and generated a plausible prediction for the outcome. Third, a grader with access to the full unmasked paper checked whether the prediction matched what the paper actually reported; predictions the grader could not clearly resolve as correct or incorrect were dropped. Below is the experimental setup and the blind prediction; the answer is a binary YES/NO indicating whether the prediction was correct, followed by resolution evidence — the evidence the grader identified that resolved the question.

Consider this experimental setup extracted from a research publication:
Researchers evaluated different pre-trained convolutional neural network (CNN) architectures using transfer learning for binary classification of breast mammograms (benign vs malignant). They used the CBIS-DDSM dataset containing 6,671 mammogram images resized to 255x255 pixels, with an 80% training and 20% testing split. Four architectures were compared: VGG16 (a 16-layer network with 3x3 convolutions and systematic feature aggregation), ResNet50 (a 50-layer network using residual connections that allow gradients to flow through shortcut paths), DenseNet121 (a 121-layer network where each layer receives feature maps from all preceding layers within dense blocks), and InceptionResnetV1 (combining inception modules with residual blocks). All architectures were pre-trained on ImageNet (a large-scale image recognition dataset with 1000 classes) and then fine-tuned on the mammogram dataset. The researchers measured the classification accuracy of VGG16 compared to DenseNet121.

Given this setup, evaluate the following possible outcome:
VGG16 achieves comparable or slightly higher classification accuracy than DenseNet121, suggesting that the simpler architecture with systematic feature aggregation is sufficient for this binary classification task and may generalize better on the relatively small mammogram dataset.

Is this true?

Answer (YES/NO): NO